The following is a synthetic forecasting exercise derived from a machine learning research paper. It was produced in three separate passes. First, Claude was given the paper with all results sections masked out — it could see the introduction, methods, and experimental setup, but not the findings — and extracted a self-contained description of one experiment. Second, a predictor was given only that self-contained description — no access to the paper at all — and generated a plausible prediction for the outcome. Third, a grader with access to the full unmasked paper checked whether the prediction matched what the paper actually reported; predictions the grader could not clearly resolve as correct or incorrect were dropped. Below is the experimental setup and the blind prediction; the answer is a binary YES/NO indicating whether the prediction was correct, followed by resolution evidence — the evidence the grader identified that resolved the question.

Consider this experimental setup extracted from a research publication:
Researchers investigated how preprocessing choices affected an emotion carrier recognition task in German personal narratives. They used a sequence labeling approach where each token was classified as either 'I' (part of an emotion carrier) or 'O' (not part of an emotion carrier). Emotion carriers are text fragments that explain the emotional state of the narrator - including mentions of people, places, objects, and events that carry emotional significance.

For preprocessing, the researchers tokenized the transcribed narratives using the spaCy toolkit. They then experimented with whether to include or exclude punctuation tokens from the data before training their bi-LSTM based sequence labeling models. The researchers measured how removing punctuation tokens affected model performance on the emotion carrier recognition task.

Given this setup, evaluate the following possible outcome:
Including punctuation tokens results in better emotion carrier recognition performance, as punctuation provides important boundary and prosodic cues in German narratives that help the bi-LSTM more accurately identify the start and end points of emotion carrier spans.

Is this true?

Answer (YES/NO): NO